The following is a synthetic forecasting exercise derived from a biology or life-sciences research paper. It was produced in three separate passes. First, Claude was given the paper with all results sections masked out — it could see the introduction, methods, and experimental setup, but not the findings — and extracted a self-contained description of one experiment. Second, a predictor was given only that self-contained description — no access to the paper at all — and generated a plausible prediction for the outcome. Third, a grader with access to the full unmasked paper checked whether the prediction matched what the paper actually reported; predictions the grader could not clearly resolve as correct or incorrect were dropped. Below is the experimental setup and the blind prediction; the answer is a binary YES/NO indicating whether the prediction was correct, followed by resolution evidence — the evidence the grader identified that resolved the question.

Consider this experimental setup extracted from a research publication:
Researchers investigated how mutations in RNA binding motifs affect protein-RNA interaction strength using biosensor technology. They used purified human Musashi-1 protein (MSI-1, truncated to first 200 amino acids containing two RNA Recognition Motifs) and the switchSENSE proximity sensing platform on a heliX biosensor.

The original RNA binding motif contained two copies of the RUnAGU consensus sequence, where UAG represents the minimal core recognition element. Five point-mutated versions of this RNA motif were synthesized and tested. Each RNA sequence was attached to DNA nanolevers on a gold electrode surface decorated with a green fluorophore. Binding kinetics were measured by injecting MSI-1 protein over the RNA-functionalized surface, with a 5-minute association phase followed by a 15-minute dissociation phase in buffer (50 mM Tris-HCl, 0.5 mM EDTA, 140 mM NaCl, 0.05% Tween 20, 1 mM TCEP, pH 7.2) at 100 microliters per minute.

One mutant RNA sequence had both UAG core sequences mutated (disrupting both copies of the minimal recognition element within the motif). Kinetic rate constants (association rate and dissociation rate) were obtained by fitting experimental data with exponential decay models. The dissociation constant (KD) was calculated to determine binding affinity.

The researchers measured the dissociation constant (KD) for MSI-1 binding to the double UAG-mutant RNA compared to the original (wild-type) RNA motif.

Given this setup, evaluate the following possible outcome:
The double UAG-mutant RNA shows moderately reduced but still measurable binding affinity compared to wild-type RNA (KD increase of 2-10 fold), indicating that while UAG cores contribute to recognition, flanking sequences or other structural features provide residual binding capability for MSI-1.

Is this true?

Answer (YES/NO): NO